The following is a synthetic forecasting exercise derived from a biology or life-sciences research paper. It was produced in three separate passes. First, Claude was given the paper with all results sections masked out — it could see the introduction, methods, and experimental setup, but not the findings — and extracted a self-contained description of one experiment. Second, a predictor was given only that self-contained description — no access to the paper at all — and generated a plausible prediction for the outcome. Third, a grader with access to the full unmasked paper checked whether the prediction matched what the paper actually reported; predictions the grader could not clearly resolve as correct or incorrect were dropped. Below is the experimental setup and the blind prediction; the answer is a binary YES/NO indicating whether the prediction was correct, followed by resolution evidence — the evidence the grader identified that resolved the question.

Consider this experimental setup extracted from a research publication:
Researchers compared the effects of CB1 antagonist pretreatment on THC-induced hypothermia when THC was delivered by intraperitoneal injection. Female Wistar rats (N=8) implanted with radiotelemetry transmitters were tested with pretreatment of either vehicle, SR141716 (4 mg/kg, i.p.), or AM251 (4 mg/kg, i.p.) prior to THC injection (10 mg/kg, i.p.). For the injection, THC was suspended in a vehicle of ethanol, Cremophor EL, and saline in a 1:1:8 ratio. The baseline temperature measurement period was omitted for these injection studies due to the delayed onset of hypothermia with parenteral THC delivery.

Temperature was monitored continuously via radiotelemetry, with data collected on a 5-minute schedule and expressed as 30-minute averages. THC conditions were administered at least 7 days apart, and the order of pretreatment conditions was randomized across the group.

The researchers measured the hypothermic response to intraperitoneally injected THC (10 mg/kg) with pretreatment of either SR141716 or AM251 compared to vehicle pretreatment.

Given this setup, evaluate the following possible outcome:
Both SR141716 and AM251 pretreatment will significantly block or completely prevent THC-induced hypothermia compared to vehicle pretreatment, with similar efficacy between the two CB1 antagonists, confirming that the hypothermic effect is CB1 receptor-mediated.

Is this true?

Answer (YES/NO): YES